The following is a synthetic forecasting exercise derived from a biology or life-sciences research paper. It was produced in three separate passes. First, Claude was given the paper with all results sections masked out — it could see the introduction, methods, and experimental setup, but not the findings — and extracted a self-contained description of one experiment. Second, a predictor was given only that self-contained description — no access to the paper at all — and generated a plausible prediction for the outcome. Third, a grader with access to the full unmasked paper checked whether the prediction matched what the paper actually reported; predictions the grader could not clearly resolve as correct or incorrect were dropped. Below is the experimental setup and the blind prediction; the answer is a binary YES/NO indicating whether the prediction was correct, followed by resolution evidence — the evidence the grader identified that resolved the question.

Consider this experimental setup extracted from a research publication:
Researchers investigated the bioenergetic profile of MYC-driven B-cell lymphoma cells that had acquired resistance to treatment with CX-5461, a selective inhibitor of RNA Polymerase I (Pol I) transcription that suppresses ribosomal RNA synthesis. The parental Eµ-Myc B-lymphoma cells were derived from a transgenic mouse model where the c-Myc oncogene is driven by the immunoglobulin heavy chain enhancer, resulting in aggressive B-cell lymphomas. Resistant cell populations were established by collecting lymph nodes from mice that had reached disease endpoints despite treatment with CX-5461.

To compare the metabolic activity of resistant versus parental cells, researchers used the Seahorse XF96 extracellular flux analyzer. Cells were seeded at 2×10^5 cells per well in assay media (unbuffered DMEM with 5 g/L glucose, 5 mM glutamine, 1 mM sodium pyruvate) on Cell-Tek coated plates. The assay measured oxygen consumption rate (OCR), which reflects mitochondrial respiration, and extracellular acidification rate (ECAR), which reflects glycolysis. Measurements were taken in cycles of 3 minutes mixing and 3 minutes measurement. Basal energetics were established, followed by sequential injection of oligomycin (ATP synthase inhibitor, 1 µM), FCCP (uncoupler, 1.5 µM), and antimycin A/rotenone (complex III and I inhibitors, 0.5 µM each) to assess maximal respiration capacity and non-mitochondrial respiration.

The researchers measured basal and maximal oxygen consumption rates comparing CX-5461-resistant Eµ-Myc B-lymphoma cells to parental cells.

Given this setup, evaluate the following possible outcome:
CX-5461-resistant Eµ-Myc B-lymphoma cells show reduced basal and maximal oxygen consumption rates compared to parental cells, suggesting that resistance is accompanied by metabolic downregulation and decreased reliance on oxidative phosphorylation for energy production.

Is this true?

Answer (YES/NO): NO